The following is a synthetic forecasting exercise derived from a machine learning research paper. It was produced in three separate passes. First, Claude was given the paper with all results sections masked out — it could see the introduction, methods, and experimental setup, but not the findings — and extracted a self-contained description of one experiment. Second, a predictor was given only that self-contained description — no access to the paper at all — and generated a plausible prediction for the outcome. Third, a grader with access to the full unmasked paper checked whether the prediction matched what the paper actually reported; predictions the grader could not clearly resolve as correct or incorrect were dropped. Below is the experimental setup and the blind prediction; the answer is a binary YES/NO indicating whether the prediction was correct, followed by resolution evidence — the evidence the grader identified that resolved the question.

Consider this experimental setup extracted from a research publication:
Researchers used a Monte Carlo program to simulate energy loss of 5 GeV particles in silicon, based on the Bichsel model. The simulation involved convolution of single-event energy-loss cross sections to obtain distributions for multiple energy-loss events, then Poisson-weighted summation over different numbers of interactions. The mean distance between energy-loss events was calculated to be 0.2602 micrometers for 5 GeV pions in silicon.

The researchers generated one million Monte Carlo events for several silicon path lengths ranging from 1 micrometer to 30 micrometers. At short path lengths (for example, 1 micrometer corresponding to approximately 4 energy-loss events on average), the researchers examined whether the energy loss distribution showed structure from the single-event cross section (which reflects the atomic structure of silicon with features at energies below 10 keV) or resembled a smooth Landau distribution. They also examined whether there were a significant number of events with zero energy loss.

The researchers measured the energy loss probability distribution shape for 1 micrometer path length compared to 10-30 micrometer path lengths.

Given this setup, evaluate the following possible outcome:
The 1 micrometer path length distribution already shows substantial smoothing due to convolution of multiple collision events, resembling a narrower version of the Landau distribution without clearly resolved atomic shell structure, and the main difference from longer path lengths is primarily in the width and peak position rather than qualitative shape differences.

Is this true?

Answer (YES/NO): NO